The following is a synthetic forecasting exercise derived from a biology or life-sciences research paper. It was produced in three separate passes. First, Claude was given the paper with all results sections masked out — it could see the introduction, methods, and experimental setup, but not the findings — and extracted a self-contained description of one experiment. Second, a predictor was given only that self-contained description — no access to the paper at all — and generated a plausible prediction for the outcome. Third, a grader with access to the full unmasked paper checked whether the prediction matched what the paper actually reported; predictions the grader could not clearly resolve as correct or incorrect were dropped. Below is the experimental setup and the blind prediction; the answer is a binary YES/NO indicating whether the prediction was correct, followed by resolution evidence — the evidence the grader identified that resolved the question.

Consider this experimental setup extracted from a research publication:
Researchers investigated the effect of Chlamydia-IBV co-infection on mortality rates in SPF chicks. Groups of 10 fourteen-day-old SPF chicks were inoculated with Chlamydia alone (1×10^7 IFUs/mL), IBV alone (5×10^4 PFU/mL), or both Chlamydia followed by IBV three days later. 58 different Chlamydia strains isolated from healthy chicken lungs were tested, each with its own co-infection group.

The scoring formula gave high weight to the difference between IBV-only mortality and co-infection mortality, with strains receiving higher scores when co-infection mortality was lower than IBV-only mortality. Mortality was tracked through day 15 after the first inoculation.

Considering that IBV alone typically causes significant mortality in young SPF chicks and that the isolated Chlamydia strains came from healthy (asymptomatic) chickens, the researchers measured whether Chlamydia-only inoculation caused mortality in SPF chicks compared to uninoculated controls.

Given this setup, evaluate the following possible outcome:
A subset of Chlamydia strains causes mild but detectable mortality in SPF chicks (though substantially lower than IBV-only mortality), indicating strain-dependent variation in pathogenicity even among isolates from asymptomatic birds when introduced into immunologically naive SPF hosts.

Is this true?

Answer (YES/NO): NO